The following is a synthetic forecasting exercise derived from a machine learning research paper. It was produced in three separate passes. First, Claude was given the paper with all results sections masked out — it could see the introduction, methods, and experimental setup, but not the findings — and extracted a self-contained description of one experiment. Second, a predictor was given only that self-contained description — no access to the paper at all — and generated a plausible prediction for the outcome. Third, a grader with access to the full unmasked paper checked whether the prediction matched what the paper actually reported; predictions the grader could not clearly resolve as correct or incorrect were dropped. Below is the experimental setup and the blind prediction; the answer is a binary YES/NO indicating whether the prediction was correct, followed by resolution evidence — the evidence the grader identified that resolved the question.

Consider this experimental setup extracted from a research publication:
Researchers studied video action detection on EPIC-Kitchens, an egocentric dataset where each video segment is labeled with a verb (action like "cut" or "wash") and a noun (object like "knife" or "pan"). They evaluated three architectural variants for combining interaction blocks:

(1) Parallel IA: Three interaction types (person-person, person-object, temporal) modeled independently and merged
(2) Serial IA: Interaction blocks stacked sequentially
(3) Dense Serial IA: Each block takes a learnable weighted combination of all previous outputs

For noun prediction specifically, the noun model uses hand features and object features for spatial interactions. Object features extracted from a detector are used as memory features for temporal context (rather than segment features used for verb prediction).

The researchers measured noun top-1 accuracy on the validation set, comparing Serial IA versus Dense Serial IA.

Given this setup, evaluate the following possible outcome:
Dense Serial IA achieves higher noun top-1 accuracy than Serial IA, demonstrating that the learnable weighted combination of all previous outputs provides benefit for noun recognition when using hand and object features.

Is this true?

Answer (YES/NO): NO